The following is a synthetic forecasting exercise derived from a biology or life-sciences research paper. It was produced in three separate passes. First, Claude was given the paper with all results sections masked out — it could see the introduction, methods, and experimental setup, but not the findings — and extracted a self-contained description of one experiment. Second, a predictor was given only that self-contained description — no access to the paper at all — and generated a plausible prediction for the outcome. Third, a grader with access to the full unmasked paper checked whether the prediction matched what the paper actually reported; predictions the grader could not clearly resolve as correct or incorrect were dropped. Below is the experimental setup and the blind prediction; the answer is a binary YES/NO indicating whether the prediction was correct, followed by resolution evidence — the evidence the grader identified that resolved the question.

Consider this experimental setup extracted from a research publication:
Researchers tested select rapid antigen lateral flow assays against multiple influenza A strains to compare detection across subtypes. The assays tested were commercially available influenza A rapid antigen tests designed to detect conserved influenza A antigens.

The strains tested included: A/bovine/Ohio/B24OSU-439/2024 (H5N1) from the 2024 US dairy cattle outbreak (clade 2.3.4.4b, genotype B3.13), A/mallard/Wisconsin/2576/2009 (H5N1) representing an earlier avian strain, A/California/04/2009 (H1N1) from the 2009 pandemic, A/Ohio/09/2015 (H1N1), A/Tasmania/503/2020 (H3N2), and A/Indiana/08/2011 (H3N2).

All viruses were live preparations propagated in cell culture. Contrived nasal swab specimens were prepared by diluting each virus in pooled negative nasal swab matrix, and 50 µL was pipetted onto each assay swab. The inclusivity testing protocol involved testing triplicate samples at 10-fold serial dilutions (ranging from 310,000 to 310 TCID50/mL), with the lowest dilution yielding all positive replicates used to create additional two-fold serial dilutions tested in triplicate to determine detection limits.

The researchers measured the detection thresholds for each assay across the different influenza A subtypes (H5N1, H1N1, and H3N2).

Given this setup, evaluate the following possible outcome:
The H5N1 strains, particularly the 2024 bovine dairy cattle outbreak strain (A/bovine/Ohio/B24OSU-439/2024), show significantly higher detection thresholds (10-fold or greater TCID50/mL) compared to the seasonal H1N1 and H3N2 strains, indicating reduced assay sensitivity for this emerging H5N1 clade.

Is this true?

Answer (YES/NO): NO